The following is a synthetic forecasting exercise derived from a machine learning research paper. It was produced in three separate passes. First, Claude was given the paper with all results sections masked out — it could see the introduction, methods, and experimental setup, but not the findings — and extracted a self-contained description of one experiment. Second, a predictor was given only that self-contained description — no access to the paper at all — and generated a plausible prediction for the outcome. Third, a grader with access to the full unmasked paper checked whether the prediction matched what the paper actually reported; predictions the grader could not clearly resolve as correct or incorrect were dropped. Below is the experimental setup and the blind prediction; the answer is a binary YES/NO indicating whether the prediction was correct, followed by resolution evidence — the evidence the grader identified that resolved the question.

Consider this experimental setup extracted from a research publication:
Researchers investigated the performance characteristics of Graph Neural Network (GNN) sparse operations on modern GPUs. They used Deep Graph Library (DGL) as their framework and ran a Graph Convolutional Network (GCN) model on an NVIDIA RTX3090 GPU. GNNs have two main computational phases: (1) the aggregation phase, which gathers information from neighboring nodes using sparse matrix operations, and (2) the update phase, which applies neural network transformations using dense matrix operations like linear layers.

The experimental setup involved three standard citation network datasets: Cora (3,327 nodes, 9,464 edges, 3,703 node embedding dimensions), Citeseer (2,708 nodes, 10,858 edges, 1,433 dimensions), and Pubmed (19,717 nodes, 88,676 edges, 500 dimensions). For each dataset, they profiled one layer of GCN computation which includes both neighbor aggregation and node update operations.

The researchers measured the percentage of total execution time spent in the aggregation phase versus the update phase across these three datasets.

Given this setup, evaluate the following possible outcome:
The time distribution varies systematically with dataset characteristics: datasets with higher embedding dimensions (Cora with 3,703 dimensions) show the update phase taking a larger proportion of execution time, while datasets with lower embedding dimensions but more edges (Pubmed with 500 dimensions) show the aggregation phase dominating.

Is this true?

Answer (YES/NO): NO